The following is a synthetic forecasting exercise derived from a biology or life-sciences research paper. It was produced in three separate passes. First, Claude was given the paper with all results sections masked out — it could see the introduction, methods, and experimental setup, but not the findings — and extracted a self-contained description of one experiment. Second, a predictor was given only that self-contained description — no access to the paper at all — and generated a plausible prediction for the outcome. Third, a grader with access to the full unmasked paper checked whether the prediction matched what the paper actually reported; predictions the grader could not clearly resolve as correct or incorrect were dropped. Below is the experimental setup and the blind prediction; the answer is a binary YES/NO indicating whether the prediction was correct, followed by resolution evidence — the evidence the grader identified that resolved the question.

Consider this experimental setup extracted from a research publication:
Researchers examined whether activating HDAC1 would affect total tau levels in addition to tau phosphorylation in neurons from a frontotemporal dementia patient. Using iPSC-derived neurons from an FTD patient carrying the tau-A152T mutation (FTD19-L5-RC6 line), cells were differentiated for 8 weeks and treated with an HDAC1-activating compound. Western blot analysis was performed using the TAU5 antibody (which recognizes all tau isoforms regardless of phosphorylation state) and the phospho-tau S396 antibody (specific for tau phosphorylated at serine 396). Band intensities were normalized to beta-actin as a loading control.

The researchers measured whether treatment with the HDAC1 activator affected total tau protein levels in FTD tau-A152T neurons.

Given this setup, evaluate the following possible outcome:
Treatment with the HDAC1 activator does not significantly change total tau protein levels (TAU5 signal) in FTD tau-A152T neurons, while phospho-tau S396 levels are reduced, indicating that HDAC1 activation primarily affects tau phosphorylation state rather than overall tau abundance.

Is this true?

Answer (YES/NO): NO